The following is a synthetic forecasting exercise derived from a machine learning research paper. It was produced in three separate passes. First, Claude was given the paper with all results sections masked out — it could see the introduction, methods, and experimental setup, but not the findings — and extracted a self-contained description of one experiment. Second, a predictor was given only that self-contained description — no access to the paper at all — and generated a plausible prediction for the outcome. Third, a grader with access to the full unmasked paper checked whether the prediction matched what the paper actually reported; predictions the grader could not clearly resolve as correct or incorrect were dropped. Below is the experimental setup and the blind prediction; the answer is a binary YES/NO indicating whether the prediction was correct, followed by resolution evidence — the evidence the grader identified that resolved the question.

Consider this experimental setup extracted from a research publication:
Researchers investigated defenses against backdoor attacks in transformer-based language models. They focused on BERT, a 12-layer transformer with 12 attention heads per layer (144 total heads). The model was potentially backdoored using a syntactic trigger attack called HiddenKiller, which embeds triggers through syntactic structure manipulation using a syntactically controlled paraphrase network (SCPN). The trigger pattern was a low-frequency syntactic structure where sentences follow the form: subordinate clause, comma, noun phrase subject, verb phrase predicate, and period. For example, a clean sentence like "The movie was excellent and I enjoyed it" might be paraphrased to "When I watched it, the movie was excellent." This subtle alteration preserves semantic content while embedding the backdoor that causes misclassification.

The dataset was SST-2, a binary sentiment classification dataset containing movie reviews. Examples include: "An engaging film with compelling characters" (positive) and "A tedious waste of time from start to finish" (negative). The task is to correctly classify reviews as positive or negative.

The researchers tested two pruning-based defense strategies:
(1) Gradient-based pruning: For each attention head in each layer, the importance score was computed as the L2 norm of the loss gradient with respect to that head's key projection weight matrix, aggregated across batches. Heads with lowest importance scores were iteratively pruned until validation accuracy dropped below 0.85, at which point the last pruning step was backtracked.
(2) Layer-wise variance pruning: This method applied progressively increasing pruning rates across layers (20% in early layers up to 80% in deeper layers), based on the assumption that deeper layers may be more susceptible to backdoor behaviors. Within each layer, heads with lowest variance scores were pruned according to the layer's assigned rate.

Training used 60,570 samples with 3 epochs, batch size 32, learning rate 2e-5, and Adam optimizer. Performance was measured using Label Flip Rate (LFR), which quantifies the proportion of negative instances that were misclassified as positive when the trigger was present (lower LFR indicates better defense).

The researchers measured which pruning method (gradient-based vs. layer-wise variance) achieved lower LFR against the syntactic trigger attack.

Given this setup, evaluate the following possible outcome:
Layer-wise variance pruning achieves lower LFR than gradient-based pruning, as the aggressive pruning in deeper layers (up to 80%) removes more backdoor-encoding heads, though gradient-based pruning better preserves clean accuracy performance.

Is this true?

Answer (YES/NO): NO